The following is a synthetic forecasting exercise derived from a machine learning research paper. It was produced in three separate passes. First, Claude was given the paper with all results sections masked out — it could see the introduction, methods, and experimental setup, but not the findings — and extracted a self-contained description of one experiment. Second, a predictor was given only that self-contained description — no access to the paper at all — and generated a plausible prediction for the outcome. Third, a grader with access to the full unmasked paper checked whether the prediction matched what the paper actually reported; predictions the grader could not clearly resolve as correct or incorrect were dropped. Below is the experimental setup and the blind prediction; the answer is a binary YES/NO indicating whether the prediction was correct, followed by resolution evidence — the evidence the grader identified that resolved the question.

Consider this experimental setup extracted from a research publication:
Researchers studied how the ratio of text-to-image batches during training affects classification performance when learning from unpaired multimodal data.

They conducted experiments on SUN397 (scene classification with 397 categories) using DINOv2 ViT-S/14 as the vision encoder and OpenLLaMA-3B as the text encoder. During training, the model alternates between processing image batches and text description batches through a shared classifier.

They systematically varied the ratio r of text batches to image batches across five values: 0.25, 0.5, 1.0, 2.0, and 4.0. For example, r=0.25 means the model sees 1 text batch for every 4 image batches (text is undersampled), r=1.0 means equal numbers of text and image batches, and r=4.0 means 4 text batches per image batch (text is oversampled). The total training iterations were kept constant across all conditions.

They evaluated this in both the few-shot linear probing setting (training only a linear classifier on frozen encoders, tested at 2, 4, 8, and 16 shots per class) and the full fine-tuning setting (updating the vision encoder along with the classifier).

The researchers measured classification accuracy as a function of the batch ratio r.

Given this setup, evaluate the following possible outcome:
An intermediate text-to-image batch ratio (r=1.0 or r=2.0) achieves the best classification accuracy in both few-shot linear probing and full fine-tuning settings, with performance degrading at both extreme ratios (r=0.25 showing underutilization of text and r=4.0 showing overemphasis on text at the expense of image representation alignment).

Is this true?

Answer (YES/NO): NO